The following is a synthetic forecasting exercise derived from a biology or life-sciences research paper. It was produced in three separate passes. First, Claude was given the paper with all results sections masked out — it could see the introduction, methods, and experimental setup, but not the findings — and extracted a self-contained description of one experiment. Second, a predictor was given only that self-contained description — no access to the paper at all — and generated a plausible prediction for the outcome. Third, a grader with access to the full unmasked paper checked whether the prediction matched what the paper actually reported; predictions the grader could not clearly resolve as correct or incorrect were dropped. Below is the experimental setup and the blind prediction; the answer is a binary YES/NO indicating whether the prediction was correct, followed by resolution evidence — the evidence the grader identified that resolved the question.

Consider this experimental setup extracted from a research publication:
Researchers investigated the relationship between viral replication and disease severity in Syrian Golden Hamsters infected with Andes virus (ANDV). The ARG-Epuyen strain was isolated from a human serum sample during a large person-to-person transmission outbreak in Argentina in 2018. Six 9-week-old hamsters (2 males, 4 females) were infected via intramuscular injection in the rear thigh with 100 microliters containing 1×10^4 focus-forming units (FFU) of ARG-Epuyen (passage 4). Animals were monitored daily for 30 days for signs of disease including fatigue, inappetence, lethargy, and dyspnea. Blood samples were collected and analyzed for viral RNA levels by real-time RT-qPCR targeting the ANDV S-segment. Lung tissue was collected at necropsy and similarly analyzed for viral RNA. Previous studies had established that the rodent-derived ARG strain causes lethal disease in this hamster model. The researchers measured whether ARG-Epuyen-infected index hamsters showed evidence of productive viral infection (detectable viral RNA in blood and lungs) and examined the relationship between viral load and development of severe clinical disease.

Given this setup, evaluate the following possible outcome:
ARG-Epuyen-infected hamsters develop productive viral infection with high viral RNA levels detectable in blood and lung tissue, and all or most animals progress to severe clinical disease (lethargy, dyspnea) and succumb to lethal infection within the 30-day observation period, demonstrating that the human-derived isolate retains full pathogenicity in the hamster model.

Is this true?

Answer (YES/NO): NO